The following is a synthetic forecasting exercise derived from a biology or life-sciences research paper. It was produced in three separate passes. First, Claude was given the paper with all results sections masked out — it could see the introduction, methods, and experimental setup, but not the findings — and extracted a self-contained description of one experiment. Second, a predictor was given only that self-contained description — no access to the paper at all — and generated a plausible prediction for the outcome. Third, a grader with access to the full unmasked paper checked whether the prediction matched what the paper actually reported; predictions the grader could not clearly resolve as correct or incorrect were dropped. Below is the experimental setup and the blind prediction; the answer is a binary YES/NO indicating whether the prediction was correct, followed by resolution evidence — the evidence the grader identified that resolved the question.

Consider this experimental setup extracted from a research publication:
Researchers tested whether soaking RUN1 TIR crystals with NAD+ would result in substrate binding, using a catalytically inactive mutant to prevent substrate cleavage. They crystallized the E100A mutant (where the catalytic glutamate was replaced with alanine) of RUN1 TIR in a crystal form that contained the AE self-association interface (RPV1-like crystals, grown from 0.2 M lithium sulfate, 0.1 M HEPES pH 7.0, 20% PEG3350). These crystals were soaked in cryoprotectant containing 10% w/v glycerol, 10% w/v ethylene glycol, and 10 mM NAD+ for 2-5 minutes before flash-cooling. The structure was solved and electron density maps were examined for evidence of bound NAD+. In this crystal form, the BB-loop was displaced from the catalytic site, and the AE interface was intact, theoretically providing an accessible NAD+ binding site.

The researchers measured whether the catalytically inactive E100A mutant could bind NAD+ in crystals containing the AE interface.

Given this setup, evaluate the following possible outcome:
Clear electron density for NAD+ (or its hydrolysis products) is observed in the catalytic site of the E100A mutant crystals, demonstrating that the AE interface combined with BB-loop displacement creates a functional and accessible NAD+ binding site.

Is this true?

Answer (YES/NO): NO